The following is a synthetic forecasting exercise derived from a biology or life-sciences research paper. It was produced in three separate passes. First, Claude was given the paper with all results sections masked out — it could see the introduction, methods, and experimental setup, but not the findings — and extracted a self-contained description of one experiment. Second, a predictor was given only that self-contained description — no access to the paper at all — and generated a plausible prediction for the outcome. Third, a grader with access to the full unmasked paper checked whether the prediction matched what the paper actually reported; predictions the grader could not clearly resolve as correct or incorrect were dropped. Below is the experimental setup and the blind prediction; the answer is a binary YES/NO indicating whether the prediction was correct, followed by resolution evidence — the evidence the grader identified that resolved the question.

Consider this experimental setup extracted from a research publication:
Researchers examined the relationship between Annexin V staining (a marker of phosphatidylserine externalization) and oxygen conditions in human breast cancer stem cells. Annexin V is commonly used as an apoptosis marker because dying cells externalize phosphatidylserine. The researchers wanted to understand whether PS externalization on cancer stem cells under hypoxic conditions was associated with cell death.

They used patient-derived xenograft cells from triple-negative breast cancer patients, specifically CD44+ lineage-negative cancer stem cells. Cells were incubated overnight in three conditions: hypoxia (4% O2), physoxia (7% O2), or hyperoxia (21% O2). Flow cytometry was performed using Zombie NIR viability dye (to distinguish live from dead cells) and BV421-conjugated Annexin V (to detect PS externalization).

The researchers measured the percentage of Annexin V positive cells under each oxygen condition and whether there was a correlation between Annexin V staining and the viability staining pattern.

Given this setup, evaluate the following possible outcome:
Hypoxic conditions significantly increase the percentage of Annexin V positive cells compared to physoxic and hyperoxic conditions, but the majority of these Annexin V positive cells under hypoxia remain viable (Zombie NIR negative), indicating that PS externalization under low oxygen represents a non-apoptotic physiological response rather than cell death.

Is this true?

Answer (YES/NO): YES